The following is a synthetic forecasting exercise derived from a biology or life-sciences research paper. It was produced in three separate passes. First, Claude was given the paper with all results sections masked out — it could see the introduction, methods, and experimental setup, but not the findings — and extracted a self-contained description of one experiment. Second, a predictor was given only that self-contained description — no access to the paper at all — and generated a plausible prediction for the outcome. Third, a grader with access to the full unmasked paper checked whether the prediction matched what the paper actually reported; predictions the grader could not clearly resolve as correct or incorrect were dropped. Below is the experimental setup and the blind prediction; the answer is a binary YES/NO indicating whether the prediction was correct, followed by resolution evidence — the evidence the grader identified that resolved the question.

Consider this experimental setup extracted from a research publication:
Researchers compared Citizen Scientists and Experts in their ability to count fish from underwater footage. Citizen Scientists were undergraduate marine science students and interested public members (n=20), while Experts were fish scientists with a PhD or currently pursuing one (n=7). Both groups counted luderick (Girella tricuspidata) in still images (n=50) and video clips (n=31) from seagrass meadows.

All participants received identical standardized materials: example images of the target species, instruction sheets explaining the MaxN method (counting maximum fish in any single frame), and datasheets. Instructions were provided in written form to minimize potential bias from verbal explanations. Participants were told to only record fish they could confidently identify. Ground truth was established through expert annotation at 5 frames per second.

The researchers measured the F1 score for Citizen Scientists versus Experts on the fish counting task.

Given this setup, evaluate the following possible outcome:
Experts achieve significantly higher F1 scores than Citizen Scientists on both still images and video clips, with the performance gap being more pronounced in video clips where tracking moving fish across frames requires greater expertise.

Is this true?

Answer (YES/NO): NO